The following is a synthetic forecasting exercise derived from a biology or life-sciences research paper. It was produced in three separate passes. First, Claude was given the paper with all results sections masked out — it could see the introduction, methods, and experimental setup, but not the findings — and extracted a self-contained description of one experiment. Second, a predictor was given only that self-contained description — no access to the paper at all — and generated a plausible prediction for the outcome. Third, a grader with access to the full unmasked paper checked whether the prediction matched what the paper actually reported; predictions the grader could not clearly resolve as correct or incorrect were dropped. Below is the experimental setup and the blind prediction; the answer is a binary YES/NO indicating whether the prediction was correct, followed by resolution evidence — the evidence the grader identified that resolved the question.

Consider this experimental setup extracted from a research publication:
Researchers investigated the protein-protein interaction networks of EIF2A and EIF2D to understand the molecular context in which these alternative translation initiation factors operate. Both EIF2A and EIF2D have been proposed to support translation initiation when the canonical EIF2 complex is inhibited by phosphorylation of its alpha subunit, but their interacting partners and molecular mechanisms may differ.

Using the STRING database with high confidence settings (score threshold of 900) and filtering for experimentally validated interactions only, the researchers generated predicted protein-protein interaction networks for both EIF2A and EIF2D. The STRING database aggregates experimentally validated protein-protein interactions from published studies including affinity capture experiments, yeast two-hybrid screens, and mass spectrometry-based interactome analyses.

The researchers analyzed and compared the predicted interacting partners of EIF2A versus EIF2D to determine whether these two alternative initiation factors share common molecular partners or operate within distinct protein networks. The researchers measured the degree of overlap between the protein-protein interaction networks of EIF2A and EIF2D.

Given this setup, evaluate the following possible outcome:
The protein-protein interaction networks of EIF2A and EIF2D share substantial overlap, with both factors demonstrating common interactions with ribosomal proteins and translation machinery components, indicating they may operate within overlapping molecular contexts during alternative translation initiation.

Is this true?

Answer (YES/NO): NO